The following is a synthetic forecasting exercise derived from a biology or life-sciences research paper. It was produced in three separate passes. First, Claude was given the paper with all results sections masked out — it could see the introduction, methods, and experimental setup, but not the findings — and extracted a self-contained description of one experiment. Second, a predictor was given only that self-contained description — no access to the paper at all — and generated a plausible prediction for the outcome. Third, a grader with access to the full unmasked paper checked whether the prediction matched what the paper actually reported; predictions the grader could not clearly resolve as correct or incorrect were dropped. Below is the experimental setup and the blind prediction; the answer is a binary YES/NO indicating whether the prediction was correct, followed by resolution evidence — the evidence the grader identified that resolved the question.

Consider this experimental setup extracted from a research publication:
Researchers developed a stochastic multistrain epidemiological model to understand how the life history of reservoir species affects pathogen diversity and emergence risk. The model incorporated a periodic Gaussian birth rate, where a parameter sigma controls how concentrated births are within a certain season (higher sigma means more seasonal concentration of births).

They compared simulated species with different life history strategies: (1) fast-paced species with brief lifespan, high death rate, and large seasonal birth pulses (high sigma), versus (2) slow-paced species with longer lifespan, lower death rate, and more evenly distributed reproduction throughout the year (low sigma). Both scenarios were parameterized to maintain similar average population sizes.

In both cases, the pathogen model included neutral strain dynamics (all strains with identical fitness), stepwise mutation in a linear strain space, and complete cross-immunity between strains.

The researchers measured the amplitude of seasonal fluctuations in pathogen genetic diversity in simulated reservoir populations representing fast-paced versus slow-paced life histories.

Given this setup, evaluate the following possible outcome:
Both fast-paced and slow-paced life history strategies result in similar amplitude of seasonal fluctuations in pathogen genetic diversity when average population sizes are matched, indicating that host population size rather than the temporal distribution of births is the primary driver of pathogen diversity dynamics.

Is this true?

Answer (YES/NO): NO